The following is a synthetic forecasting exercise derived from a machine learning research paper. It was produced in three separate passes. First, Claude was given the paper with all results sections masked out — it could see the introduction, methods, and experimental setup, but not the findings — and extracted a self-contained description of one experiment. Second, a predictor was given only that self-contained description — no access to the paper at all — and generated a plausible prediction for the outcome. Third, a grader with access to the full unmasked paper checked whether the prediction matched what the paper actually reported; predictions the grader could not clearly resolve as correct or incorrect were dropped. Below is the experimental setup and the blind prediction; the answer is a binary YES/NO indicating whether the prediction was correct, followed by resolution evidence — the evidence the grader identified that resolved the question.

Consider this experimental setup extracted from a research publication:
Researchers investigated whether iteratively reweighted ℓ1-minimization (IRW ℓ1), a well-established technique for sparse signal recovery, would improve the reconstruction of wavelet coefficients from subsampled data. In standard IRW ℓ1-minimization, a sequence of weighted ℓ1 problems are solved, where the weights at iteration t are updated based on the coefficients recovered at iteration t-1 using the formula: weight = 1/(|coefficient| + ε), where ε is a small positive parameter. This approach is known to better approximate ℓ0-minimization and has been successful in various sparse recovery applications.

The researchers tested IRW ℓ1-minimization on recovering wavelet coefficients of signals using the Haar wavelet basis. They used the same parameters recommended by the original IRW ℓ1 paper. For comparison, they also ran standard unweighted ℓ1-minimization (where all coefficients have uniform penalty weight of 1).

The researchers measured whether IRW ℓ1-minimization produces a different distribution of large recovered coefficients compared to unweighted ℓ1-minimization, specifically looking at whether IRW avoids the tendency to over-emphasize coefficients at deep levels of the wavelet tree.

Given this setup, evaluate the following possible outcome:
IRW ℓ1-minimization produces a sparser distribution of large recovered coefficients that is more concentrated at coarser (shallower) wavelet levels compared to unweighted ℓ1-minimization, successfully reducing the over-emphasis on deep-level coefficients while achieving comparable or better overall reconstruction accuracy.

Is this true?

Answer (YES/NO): NO